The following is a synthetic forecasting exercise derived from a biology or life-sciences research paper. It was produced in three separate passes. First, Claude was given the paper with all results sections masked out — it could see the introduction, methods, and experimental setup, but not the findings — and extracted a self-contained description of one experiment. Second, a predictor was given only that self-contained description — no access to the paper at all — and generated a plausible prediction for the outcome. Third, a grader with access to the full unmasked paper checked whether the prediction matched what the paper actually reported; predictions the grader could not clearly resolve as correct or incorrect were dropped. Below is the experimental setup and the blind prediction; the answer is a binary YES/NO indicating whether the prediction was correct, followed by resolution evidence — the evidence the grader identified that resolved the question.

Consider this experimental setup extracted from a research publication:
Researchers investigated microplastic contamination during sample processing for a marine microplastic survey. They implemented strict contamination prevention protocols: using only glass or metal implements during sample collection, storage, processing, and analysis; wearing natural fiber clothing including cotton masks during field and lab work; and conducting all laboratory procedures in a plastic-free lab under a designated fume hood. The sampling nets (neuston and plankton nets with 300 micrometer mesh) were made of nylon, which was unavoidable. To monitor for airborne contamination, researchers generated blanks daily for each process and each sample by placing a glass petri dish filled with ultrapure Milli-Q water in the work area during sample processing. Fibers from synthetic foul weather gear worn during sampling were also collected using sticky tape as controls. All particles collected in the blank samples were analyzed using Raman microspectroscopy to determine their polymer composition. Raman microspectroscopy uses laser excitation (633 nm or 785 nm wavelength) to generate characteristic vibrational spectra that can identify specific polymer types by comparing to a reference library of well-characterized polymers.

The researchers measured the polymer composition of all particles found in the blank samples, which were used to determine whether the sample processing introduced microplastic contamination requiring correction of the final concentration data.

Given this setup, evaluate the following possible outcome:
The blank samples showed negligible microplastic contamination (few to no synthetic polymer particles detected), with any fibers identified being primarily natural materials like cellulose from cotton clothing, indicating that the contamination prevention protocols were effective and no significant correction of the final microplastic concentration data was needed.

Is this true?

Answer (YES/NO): YES